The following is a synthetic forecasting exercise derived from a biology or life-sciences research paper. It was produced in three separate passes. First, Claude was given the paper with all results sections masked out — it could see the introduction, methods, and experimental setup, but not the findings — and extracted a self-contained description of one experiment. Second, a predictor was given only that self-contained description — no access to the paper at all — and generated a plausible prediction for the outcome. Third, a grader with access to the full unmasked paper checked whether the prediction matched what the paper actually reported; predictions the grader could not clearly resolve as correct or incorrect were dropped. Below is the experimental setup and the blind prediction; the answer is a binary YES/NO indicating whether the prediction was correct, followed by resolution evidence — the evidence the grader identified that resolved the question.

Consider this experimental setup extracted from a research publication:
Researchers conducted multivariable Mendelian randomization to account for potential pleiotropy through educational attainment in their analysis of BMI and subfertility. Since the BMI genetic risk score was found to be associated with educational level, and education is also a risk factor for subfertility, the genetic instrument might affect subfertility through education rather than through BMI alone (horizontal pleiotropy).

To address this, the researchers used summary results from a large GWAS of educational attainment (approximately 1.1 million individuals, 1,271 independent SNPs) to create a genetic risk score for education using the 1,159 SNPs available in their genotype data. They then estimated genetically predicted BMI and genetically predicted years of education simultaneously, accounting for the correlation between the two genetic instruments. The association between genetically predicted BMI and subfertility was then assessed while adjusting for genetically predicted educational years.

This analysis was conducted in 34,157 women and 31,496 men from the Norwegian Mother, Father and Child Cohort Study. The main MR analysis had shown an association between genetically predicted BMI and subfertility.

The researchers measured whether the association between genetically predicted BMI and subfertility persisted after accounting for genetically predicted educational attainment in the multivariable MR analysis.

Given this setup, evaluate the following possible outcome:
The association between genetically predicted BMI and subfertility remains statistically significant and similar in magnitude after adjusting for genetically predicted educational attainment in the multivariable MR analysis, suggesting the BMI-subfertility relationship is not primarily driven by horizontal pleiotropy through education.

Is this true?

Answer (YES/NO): YES